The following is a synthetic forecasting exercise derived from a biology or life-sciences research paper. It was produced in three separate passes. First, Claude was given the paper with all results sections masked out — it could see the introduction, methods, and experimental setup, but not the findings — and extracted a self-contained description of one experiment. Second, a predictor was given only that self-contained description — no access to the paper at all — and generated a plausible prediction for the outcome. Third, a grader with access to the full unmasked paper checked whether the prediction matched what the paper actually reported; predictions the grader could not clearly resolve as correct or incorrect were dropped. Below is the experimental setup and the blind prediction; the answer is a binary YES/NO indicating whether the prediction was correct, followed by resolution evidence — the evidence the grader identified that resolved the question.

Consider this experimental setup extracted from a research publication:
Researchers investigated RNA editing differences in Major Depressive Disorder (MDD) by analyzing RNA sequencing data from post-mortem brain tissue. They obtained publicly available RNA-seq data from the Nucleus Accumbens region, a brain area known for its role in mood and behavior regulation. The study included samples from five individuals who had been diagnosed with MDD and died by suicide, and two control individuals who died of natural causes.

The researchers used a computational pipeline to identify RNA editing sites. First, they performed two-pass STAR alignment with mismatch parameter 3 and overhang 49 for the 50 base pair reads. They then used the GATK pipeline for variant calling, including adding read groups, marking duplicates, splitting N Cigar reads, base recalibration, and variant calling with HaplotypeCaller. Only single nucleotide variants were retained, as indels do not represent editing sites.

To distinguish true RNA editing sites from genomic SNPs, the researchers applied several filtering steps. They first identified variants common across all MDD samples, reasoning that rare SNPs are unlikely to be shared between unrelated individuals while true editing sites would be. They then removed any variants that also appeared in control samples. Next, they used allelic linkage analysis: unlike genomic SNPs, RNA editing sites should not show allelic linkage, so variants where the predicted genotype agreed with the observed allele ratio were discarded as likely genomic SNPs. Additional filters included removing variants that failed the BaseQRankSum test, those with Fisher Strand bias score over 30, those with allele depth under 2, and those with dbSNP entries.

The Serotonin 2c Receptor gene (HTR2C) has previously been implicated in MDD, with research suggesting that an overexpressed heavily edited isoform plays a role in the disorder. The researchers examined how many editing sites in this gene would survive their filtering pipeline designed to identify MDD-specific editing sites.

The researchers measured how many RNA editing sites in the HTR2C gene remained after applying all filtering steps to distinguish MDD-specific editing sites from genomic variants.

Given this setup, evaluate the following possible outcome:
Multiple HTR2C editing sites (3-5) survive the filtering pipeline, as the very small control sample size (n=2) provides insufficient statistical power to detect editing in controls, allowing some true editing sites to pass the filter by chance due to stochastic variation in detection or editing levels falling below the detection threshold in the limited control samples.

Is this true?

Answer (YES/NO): NO